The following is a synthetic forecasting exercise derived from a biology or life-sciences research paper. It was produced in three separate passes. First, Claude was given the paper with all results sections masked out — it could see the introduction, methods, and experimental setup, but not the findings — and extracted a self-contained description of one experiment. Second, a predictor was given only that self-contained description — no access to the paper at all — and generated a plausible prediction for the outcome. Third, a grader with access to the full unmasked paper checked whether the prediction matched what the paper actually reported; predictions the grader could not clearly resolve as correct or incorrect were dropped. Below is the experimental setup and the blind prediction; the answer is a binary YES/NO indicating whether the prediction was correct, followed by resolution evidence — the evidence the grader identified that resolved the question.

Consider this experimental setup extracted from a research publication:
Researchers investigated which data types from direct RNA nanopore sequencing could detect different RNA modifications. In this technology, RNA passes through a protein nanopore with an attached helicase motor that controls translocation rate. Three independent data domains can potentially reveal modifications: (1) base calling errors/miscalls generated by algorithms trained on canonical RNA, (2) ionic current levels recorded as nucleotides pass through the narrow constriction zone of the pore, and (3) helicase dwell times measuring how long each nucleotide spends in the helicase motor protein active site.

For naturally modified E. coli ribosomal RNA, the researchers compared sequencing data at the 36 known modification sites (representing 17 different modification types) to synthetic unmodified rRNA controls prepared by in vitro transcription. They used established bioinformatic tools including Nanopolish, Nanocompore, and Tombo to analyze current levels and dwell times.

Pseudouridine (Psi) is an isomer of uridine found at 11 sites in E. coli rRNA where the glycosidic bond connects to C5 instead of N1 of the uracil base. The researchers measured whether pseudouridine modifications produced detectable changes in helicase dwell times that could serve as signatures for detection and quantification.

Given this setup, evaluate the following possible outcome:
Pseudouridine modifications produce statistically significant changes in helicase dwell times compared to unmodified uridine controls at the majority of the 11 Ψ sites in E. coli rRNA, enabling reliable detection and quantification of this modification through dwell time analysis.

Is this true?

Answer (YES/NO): NO